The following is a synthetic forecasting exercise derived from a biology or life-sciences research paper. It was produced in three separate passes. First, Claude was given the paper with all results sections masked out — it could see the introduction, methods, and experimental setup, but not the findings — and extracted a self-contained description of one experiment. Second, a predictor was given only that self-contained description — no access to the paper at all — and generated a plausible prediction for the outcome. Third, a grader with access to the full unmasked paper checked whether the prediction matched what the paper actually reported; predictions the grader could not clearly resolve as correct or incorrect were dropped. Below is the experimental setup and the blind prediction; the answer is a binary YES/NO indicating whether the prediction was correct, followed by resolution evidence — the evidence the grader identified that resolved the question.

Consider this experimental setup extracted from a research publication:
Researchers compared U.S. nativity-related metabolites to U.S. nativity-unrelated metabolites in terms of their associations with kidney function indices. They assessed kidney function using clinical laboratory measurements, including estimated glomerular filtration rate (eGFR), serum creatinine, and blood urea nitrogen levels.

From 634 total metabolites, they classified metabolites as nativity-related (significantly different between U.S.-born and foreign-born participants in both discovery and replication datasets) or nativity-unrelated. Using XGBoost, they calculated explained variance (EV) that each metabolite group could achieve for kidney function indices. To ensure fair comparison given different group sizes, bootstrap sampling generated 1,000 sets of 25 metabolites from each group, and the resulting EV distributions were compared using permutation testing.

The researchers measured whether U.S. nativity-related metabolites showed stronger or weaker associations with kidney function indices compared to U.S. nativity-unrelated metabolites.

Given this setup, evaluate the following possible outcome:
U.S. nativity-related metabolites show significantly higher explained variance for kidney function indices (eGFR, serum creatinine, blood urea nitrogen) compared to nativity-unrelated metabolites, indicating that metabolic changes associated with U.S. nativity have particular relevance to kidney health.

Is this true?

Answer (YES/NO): NO